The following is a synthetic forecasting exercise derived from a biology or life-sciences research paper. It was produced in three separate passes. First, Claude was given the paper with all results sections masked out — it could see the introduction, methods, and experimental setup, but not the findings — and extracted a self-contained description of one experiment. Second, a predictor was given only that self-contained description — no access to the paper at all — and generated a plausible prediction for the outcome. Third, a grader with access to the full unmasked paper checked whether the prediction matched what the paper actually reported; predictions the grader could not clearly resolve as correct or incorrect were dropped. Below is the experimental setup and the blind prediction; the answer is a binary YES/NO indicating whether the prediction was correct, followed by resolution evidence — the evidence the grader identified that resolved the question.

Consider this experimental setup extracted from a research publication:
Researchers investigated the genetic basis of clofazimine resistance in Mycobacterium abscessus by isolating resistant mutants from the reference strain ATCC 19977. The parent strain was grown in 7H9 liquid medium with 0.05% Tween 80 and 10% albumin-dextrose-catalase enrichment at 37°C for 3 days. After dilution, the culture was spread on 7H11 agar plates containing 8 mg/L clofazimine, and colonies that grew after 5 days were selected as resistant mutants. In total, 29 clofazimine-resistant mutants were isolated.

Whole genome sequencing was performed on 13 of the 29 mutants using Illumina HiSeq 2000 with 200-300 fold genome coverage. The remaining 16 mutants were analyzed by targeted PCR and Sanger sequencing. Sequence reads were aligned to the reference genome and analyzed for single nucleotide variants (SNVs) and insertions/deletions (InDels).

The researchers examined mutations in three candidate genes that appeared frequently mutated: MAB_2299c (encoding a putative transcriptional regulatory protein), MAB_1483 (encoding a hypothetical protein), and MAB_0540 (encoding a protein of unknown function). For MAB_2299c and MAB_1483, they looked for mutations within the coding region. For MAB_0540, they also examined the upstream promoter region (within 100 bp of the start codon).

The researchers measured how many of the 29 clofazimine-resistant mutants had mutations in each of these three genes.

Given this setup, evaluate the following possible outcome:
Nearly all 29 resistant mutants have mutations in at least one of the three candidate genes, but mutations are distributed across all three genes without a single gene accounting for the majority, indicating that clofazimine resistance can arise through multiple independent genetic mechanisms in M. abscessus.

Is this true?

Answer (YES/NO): NO